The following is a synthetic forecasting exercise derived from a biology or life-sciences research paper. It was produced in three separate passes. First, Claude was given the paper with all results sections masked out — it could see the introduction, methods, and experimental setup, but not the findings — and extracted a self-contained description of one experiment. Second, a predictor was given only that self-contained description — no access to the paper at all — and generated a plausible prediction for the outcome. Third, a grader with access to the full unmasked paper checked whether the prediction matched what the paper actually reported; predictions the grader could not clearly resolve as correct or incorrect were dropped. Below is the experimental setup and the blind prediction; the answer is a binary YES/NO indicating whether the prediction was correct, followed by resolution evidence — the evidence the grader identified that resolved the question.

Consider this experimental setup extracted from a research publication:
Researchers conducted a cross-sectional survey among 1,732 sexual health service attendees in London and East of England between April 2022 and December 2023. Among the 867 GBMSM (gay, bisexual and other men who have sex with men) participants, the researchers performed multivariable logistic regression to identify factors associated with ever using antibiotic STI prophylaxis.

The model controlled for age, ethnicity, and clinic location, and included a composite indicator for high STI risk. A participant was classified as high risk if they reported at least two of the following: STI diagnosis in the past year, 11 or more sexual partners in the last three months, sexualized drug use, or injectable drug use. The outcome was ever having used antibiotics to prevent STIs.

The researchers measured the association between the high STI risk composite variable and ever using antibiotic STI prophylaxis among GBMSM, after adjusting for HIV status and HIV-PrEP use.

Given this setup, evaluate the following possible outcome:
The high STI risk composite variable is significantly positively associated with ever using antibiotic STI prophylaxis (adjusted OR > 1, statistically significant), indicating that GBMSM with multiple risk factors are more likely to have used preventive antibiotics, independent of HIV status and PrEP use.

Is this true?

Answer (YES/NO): YES